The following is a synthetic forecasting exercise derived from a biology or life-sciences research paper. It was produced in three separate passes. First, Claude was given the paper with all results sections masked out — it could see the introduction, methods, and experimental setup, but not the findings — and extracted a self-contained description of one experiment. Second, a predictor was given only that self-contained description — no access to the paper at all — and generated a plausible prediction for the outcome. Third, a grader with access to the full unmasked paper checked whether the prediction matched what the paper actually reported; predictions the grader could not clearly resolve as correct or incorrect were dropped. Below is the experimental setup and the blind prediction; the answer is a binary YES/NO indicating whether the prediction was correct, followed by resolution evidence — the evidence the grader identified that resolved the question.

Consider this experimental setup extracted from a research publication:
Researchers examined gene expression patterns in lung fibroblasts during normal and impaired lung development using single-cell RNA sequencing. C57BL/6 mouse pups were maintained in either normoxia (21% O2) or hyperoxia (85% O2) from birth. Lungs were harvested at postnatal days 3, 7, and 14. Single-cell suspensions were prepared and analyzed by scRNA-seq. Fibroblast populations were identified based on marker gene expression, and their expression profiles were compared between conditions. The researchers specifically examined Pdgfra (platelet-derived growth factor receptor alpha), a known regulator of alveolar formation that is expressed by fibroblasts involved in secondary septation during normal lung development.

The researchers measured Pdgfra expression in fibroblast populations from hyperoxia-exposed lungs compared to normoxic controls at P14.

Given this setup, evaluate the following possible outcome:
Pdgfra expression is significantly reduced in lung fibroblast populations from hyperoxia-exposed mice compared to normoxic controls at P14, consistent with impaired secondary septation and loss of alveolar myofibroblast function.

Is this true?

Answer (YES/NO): YES